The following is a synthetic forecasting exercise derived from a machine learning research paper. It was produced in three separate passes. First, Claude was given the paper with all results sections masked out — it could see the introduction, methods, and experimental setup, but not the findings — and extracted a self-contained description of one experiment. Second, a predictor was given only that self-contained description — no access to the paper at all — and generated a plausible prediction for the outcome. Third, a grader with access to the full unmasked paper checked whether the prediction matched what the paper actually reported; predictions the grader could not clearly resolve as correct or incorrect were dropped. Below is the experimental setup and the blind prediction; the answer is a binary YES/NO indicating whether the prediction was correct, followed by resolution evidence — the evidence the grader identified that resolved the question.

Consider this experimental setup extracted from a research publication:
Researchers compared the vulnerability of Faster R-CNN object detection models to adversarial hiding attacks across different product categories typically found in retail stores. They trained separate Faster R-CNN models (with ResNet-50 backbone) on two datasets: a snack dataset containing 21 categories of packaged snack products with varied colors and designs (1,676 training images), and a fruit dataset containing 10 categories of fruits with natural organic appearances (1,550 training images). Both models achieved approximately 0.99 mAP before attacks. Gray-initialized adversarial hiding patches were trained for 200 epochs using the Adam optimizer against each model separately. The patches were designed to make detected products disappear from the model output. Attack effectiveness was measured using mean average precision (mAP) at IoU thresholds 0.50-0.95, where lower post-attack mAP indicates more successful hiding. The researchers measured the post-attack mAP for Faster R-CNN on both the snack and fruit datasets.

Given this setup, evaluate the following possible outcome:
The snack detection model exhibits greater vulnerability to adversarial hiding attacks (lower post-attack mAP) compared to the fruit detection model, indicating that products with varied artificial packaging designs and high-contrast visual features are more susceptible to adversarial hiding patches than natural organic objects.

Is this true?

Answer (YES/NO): NO